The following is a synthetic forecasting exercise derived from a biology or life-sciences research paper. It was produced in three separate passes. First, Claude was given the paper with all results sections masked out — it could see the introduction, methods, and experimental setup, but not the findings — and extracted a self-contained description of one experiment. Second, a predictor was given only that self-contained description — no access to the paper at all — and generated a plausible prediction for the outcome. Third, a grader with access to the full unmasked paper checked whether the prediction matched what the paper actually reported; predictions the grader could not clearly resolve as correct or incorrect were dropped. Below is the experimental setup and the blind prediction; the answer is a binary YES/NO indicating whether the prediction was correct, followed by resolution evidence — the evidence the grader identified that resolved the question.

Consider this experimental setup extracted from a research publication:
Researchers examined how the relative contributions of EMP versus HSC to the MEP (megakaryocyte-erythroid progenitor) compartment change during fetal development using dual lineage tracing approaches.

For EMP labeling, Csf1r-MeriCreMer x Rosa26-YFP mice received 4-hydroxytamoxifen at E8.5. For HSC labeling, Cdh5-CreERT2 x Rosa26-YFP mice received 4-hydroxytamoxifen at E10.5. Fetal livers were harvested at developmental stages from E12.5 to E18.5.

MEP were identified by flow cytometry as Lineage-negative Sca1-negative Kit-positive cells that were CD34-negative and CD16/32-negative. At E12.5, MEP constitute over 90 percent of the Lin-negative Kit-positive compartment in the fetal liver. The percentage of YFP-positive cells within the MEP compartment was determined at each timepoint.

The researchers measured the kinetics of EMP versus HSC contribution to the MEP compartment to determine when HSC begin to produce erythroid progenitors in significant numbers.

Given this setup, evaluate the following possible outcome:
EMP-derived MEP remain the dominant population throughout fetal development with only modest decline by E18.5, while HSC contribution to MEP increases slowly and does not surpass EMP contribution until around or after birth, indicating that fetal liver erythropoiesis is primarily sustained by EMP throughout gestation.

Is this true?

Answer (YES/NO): NO